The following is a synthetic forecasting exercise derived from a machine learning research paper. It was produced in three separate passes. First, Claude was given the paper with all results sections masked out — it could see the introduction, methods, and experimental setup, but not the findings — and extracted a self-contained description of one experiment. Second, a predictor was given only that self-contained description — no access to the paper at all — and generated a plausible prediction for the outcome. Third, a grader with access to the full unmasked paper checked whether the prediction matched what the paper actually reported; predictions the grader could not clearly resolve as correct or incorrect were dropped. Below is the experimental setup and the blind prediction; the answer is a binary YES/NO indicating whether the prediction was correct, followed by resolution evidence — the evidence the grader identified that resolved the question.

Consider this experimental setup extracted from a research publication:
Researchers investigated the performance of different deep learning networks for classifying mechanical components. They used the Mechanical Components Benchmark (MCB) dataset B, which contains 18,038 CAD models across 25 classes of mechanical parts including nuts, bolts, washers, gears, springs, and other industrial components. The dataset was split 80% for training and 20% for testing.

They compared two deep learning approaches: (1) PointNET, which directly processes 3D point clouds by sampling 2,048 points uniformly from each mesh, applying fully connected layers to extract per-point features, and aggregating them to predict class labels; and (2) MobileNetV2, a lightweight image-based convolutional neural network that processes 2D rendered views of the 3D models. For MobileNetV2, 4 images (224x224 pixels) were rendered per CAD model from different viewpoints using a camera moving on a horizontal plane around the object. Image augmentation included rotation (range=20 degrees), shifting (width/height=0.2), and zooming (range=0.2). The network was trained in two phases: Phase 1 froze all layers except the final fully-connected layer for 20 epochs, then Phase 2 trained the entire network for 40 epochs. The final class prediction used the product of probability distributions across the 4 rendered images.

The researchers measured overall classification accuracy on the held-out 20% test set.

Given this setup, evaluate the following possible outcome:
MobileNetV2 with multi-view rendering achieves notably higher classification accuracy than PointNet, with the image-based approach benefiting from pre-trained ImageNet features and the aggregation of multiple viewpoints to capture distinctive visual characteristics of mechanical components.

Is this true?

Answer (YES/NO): NO